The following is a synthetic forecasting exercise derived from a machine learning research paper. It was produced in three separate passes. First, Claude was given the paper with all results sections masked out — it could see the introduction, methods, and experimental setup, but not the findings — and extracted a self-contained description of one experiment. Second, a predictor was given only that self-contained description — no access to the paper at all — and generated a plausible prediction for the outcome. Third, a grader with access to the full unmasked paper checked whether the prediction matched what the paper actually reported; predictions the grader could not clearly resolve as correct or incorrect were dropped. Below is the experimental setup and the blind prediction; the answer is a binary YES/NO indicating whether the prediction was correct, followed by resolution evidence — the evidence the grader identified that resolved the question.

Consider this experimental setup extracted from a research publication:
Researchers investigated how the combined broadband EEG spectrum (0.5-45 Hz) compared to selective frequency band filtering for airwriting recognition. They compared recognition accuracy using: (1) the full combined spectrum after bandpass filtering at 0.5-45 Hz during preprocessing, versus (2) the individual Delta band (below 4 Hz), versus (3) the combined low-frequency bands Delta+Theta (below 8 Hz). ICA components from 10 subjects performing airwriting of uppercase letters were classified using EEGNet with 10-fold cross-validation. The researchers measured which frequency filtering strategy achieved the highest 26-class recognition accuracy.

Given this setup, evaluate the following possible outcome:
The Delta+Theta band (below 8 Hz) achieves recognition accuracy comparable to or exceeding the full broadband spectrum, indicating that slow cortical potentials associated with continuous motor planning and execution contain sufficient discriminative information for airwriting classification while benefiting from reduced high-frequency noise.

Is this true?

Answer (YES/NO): YES